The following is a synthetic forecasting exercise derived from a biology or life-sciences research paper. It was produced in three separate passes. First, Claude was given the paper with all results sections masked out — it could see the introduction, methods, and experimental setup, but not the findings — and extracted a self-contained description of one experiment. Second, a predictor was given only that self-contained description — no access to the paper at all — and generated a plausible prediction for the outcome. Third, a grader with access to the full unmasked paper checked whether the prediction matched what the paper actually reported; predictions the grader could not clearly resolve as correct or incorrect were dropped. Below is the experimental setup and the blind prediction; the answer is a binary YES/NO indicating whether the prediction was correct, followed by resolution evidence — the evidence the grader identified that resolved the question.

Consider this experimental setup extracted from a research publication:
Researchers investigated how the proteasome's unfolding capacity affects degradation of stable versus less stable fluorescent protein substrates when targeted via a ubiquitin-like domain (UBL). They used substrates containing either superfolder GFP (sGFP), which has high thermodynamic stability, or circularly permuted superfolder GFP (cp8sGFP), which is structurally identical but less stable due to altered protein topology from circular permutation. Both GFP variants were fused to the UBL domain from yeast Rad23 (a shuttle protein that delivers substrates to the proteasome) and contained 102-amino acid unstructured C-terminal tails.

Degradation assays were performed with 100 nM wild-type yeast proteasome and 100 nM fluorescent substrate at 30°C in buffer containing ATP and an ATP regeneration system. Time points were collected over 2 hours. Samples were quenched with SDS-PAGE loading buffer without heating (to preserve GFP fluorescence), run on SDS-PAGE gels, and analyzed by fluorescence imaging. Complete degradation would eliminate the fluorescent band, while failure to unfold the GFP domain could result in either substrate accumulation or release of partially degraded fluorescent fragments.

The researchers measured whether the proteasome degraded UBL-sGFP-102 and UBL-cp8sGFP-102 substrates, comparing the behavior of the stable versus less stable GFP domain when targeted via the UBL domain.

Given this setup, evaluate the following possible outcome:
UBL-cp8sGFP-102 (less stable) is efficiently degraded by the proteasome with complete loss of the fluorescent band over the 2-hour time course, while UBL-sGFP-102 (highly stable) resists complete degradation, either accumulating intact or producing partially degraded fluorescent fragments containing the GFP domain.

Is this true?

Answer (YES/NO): NO